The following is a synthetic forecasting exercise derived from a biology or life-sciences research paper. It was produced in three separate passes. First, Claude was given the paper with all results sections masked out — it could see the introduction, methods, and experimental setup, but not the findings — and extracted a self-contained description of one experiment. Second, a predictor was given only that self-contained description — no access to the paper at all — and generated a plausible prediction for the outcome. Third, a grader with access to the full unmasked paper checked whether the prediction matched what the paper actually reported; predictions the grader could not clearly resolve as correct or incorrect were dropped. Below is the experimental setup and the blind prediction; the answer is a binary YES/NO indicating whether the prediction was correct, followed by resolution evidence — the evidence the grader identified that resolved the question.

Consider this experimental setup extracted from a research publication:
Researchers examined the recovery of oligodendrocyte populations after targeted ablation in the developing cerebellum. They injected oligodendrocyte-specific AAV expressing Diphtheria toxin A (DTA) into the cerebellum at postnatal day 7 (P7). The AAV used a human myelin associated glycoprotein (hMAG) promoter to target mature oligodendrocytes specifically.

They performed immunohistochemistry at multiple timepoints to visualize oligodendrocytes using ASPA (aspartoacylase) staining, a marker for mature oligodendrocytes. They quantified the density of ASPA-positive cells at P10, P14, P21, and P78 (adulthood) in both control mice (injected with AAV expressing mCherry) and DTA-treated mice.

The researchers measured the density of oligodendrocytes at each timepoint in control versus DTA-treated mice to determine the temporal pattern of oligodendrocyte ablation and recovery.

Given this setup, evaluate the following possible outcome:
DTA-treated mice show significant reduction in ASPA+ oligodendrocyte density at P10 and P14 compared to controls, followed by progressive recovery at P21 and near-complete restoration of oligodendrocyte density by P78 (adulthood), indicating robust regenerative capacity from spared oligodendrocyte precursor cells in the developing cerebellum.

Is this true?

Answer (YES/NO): YES